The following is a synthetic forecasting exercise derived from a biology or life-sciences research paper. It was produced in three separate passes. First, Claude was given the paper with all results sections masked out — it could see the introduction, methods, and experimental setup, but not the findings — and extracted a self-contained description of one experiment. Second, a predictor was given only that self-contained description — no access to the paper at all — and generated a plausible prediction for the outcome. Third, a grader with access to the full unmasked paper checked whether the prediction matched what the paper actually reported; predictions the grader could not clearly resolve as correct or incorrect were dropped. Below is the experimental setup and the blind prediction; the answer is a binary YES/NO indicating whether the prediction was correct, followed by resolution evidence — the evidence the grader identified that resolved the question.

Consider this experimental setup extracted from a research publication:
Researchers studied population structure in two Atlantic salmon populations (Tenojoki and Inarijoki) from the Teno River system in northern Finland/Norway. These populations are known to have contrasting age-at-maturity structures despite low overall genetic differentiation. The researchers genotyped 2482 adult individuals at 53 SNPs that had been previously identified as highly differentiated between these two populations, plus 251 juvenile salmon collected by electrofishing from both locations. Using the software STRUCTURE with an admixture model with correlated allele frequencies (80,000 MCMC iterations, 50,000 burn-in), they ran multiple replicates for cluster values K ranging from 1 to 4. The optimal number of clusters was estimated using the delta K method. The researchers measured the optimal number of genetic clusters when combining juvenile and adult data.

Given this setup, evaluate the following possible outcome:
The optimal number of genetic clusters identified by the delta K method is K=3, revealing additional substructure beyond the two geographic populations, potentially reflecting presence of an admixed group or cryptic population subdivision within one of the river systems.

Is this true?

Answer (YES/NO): NO